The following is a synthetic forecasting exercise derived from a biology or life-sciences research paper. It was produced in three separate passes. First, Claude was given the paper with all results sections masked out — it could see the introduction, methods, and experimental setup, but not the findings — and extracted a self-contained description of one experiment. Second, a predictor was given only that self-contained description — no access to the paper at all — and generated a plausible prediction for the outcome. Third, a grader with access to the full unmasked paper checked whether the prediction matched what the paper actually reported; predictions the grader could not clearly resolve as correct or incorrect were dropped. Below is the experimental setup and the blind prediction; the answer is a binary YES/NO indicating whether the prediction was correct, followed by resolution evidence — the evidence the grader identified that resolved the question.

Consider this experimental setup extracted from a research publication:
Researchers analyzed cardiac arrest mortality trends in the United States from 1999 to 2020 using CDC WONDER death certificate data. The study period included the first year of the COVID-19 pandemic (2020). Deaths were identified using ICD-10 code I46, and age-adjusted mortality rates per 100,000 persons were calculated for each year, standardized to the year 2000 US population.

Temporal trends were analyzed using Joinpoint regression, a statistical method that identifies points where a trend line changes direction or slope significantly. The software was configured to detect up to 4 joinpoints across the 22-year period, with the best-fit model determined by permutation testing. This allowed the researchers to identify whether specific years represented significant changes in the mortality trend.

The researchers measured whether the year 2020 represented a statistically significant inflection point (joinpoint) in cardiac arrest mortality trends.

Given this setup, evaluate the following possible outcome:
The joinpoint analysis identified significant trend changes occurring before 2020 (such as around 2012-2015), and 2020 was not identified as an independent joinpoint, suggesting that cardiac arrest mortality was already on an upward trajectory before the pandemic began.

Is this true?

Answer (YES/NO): NO